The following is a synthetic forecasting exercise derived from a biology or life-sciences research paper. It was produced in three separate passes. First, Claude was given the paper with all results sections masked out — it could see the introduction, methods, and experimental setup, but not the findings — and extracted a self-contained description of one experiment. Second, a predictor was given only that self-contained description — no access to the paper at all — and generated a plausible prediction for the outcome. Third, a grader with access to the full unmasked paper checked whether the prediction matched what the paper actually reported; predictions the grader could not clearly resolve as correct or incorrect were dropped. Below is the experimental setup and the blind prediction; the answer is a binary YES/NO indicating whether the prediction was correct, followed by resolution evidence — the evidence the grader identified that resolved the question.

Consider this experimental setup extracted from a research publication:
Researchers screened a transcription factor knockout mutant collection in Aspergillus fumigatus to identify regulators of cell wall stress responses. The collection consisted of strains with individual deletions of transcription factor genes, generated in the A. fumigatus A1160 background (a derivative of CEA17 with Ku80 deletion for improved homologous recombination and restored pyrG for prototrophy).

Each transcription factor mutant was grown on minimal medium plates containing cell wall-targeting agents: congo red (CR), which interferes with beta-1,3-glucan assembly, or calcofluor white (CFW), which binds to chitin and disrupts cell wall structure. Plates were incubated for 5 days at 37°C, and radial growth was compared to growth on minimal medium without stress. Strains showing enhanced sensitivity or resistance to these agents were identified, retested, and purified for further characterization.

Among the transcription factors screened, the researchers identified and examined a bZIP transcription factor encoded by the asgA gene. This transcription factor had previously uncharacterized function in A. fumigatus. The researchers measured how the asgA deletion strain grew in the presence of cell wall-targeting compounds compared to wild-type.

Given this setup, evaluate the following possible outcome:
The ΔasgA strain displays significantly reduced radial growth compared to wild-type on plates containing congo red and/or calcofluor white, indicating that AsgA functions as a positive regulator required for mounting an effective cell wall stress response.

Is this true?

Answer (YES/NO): YES